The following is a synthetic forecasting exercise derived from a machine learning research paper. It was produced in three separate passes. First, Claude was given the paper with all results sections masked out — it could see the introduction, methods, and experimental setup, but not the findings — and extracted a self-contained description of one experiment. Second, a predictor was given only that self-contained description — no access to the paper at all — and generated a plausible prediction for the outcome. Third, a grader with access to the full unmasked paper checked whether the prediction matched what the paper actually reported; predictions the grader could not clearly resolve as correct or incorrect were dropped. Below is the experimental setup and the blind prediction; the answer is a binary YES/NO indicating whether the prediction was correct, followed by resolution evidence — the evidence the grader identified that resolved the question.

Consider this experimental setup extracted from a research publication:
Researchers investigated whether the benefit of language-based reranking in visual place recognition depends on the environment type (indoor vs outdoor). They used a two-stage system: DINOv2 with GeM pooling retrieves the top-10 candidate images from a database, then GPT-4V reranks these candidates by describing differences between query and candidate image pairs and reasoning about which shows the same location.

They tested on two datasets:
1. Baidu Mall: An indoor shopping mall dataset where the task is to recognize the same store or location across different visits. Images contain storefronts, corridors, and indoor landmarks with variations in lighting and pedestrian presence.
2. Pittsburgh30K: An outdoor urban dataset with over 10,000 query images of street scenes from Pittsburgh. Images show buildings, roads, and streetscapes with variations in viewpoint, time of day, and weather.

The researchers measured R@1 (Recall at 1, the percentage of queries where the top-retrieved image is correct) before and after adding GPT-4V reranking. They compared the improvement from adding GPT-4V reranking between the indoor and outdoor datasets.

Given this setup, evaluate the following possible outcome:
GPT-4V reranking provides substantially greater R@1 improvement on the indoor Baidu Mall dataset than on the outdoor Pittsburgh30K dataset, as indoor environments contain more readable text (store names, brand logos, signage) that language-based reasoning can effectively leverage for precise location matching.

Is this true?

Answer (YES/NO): YES